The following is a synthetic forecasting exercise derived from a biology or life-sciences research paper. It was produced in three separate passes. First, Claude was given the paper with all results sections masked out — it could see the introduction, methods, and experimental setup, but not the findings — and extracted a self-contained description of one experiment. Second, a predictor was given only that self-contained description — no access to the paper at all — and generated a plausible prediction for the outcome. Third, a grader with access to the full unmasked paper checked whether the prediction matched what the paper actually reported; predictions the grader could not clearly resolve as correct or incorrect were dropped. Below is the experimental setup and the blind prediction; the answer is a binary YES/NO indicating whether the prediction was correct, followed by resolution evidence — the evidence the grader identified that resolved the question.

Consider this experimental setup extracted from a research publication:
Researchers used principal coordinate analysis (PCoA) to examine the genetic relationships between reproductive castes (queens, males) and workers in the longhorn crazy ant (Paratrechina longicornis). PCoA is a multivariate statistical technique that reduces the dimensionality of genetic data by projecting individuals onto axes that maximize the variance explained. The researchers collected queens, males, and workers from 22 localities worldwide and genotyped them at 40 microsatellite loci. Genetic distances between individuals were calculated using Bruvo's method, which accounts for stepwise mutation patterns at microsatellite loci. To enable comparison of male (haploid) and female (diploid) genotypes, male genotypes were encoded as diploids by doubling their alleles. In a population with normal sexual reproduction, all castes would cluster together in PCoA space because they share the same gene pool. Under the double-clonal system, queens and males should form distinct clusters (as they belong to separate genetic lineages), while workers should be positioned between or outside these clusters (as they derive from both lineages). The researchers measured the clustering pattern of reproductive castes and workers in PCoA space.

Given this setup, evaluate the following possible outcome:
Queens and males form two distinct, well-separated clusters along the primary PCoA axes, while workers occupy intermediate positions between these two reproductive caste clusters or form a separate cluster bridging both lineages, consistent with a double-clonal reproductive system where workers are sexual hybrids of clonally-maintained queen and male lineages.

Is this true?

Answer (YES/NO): YES